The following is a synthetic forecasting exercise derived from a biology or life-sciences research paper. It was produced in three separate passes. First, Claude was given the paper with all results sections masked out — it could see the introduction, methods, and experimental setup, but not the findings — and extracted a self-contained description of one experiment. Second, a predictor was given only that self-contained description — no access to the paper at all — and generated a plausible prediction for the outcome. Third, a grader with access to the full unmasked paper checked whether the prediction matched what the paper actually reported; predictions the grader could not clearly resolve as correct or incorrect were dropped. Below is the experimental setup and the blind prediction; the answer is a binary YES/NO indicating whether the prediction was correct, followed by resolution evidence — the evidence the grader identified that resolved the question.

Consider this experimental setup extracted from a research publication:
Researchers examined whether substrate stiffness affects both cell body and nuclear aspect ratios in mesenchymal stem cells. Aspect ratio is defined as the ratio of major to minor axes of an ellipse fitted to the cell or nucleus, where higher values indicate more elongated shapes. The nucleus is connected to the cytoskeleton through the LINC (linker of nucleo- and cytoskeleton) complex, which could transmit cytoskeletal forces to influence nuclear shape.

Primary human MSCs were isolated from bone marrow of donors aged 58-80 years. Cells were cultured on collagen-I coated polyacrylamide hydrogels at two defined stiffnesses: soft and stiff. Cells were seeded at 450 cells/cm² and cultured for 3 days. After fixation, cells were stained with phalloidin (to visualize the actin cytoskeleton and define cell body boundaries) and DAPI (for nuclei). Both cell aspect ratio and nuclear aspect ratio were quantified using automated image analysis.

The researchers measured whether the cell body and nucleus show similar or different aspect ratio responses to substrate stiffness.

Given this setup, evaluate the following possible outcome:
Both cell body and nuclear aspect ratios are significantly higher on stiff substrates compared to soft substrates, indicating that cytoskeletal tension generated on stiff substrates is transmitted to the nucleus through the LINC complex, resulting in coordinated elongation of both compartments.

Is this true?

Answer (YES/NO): NO